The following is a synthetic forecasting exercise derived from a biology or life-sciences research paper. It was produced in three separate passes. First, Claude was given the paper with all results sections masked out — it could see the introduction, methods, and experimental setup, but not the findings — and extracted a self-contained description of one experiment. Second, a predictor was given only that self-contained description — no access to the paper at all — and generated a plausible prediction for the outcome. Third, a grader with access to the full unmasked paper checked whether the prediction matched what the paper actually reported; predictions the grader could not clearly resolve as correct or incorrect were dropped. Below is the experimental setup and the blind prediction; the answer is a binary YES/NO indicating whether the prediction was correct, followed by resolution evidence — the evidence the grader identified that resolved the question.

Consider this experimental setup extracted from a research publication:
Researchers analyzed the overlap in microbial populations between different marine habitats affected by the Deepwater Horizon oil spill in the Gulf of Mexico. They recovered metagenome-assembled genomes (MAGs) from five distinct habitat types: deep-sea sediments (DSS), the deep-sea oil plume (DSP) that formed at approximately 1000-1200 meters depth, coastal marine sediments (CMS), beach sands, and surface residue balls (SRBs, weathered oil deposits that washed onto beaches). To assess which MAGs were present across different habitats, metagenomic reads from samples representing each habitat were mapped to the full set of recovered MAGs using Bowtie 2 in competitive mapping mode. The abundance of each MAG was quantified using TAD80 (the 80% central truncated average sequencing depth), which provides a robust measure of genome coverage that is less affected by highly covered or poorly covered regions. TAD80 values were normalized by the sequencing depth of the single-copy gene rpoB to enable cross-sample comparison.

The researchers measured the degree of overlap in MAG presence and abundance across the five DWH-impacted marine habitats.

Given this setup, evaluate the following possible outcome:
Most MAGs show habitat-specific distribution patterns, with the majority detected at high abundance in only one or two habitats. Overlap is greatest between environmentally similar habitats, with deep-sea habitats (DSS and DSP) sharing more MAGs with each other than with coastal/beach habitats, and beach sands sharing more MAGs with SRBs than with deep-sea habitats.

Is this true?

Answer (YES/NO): YES